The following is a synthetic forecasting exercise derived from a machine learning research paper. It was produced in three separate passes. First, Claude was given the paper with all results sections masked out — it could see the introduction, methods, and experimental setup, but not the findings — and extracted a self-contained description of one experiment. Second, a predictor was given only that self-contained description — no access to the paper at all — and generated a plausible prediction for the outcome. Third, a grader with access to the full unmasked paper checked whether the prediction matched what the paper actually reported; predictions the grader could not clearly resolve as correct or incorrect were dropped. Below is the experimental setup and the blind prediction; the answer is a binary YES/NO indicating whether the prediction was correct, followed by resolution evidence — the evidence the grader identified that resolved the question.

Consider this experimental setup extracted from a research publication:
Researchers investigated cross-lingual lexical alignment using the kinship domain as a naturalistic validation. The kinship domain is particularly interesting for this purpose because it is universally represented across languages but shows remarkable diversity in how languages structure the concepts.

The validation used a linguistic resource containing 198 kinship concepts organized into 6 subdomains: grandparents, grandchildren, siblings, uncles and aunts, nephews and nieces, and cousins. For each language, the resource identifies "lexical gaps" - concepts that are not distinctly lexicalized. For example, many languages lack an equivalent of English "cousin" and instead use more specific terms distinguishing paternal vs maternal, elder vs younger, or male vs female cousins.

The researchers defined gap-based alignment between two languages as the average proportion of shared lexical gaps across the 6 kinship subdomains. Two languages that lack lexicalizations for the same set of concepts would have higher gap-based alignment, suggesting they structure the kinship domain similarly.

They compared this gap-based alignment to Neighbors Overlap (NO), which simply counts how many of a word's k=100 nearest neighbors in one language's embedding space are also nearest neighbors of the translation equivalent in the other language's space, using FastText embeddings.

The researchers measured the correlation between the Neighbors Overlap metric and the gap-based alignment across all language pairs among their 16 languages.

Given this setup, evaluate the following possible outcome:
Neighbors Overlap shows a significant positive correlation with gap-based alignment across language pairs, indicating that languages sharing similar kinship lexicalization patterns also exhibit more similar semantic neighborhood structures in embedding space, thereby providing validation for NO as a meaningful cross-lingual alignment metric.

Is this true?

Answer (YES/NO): NO